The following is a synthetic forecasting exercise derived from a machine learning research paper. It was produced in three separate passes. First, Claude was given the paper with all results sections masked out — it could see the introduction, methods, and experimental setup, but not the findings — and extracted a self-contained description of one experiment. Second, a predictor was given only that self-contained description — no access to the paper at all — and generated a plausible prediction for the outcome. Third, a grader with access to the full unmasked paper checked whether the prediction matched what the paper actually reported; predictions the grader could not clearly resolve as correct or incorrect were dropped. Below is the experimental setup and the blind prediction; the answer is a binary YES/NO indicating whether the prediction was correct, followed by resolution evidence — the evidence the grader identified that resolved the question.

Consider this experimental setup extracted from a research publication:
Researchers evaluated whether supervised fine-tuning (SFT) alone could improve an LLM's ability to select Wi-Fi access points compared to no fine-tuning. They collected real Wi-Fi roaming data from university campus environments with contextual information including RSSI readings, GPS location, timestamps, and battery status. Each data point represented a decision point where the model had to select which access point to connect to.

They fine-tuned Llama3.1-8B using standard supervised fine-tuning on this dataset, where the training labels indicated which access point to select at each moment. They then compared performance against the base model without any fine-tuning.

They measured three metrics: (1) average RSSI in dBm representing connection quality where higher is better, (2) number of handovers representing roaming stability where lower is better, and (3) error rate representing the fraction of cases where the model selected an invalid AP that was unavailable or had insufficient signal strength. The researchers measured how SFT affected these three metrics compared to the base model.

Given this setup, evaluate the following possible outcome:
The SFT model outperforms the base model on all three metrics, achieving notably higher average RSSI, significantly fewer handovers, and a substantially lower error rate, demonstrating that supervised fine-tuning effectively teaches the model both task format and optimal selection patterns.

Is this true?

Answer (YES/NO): NO